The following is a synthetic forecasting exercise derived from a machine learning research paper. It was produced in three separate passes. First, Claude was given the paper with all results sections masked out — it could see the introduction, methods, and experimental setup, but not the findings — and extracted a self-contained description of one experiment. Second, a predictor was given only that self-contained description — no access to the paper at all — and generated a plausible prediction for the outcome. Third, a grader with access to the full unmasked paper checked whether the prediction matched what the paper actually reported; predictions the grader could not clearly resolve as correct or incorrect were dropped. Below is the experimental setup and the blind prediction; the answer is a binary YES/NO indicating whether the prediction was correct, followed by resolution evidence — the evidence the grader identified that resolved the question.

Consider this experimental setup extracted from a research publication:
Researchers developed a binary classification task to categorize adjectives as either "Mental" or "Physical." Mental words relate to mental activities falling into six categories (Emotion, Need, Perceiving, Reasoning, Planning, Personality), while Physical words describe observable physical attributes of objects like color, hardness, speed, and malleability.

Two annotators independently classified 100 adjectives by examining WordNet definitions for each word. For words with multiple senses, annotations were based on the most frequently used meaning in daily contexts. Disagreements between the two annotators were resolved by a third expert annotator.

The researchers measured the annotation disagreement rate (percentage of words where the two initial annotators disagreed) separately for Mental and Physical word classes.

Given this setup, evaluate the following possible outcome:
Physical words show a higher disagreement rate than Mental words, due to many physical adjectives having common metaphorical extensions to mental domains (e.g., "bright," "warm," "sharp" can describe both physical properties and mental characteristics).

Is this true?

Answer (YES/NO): NO